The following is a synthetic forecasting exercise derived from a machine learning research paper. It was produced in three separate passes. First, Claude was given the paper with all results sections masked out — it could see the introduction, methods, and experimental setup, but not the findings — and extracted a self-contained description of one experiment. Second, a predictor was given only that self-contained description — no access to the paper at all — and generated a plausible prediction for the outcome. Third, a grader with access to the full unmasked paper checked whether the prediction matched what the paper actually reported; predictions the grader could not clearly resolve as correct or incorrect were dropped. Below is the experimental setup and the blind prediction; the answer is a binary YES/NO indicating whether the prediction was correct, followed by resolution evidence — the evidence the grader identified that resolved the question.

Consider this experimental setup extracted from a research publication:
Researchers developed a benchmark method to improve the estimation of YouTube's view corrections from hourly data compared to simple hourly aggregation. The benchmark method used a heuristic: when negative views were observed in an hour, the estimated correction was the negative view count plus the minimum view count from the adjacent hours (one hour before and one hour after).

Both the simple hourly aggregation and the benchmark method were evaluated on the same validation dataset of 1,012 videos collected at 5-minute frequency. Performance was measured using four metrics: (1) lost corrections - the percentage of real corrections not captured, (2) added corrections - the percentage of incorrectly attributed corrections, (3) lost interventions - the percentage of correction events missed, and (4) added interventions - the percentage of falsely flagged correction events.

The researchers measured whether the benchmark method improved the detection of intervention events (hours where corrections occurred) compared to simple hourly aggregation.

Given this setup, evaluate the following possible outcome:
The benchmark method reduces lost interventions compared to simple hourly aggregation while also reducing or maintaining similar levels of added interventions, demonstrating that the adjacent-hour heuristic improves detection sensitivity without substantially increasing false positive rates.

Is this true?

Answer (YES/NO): NO